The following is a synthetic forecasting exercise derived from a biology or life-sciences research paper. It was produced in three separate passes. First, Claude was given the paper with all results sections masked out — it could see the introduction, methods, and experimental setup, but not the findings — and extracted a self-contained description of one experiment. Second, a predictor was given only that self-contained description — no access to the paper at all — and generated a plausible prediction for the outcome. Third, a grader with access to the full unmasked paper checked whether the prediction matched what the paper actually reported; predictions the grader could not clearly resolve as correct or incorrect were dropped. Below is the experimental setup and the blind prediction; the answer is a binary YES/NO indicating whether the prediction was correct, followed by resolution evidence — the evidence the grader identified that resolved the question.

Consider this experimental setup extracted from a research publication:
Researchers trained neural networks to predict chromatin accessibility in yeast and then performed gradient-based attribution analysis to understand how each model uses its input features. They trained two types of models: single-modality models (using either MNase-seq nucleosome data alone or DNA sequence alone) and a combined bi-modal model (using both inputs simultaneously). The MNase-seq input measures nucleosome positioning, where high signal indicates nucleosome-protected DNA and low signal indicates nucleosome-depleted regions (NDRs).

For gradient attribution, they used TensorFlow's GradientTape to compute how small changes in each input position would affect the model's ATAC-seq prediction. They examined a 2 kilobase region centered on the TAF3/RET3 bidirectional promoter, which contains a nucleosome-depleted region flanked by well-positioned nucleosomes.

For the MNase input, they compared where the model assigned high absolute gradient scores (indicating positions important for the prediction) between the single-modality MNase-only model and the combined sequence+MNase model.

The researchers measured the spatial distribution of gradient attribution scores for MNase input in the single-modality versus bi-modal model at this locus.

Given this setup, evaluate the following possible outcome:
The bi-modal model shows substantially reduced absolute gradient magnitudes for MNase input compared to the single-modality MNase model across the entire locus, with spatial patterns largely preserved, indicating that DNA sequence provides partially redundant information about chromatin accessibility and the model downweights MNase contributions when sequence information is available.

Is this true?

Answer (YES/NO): NO